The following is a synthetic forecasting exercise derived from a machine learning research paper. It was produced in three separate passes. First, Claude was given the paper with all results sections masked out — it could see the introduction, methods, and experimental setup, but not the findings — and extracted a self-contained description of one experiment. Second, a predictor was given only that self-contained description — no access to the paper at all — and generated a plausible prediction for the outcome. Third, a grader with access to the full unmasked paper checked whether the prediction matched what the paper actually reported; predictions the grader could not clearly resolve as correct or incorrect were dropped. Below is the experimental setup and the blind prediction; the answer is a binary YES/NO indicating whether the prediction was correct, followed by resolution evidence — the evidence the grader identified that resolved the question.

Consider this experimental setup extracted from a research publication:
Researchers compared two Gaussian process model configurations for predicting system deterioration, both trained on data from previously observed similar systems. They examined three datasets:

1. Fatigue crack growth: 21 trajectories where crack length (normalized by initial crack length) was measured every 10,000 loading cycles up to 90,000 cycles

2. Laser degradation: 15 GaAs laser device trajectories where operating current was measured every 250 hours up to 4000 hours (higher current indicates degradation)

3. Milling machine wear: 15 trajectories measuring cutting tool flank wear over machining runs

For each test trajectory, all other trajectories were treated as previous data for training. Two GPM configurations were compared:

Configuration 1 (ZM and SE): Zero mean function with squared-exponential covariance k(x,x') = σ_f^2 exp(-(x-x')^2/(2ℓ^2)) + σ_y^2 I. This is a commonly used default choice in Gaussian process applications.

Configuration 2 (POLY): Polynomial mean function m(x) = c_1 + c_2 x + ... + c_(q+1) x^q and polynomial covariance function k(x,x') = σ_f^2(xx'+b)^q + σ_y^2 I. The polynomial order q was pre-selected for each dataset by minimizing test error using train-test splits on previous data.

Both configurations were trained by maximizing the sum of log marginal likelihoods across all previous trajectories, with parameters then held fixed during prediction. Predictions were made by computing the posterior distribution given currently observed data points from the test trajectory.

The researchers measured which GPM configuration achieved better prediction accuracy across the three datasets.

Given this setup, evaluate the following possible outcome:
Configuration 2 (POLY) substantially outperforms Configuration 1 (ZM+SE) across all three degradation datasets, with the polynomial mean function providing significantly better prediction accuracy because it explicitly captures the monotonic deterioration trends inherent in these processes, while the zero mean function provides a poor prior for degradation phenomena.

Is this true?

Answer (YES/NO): YES